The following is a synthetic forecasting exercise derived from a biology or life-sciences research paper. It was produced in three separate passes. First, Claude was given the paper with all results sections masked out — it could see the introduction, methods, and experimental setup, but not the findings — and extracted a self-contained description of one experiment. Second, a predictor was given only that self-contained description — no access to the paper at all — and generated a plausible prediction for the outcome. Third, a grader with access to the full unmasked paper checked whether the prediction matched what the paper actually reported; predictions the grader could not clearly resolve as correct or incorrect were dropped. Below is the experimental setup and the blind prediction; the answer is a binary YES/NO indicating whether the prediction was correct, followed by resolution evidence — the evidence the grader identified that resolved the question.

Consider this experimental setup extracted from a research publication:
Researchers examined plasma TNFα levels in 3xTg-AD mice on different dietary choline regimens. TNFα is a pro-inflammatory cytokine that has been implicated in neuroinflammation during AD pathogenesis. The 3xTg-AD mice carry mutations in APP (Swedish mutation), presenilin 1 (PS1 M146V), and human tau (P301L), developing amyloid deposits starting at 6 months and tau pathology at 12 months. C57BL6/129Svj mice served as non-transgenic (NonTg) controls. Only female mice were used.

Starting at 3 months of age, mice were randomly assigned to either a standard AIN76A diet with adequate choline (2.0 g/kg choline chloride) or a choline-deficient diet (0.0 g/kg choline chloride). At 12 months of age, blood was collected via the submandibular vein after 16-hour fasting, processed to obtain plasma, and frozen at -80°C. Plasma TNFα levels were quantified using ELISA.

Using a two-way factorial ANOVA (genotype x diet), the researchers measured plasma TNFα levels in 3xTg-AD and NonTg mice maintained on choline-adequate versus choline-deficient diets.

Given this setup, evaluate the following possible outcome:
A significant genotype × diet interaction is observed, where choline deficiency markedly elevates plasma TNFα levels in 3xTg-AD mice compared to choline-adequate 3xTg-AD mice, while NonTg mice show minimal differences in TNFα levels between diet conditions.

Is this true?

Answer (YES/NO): YES